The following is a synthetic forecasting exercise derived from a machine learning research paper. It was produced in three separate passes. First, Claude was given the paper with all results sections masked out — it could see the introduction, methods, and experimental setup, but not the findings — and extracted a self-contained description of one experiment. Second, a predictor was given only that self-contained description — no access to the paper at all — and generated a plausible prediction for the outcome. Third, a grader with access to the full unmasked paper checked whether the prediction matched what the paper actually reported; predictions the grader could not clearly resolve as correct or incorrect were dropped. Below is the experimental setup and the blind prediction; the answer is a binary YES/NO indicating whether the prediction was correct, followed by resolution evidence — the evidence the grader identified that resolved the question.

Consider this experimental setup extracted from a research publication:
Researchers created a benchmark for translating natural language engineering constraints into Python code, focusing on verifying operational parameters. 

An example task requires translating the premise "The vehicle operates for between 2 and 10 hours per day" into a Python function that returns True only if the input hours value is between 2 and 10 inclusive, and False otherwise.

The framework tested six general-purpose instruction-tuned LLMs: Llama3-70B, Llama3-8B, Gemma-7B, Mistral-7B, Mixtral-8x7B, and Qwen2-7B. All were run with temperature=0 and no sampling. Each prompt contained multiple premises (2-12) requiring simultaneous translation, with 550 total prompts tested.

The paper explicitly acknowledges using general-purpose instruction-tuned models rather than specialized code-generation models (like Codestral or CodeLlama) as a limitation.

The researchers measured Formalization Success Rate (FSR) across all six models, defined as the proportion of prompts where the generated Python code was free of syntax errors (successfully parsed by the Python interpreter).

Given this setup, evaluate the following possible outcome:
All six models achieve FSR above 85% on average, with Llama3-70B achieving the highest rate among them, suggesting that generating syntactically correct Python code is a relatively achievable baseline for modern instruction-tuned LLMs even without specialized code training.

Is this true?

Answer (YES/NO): YES